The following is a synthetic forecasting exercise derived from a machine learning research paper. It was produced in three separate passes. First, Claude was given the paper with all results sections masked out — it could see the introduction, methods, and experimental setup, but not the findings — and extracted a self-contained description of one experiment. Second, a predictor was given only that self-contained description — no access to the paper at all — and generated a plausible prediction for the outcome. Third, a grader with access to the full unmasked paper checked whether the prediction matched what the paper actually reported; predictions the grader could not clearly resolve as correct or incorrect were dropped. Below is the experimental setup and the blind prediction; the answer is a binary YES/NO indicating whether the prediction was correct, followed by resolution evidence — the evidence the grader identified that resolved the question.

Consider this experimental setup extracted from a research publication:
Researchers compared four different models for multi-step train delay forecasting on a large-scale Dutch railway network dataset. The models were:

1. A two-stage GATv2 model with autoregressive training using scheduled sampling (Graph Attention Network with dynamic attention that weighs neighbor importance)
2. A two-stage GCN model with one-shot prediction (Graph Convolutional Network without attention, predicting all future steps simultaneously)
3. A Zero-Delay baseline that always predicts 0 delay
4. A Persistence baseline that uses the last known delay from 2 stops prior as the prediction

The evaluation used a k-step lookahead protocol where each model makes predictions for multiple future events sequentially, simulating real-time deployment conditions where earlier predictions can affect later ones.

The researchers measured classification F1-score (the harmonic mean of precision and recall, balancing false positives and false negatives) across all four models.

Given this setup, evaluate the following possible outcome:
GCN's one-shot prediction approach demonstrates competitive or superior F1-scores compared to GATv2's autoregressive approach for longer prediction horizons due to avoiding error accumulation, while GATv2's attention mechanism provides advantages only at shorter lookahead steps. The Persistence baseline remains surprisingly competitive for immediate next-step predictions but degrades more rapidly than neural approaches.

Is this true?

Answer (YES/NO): NO